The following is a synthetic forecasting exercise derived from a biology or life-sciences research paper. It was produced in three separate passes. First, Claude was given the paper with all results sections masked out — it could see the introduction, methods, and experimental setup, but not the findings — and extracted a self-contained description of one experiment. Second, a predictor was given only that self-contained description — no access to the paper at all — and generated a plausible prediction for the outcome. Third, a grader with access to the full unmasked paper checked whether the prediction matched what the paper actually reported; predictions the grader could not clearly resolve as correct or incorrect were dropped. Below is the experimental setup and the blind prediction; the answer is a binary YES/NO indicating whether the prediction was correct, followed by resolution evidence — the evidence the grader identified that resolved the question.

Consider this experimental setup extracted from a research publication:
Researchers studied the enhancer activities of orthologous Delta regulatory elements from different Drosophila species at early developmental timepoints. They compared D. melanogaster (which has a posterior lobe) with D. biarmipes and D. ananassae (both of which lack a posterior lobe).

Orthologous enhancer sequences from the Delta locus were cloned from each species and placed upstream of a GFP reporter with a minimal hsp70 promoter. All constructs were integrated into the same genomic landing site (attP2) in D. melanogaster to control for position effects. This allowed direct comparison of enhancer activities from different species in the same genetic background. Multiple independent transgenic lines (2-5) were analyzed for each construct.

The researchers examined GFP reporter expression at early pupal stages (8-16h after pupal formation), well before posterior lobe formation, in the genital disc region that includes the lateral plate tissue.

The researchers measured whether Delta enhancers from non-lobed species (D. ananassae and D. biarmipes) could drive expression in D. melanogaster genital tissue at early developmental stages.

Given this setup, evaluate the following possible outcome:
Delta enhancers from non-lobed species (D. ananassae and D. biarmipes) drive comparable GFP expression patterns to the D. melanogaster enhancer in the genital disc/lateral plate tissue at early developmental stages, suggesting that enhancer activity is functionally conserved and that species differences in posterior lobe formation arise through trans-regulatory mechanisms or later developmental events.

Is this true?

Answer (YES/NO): NO